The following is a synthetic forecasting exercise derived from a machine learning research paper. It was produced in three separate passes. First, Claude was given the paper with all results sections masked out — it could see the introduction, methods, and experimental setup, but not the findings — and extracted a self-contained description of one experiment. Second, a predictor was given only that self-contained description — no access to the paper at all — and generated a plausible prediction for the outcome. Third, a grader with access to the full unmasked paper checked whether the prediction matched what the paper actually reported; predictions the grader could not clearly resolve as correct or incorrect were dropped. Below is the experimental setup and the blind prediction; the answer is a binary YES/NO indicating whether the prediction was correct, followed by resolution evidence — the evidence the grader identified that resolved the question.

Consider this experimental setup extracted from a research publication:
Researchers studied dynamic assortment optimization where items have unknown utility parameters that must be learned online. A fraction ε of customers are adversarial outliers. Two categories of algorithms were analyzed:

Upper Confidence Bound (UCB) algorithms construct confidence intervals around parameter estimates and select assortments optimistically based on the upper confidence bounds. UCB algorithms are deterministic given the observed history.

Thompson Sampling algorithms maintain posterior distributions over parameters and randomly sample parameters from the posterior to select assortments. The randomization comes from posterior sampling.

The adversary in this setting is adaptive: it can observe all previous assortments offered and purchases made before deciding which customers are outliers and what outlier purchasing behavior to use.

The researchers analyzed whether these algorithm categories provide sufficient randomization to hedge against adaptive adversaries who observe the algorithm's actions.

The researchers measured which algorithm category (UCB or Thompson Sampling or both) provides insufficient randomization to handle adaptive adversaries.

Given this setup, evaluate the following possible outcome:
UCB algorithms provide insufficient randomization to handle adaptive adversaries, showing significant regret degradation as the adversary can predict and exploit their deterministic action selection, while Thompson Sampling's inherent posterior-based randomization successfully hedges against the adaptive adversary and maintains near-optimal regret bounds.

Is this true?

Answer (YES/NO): NO